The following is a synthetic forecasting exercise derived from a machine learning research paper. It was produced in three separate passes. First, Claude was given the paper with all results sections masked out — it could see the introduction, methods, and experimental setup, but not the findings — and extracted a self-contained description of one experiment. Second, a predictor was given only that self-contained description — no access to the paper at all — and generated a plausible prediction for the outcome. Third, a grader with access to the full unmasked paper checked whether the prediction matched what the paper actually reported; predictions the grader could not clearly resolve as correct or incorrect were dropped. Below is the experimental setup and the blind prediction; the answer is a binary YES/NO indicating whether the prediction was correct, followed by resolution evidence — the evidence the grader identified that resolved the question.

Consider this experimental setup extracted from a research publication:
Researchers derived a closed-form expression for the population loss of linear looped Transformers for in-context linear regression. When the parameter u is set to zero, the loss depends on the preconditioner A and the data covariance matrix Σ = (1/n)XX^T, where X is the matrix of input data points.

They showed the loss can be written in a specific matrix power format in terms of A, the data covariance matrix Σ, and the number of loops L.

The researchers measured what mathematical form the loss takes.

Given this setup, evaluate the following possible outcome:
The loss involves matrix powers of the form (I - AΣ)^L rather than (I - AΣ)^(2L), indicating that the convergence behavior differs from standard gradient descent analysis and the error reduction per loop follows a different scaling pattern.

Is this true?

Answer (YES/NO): NO